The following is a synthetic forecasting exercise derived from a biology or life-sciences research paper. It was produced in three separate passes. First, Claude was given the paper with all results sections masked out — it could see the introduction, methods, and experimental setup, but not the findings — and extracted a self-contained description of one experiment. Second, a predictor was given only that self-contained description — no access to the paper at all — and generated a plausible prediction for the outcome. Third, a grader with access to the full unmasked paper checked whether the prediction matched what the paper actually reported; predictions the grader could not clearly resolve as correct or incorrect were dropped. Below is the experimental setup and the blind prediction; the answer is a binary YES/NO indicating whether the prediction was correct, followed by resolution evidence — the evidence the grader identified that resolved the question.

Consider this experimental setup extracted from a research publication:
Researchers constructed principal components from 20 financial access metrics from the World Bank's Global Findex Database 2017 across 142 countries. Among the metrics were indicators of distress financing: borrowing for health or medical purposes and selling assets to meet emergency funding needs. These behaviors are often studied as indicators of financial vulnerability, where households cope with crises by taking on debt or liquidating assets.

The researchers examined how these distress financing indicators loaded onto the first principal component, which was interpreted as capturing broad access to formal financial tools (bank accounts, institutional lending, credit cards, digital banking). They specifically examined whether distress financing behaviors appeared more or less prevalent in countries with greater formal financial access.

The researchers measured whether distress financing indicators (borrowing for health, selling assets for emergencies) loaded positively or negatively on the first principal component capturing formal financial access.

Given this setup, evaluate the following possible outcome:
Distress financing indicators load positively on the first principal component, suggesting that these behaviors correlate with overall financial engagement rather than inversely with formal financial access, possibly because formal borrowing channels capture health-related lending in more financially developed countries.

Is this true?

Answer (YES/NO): NO